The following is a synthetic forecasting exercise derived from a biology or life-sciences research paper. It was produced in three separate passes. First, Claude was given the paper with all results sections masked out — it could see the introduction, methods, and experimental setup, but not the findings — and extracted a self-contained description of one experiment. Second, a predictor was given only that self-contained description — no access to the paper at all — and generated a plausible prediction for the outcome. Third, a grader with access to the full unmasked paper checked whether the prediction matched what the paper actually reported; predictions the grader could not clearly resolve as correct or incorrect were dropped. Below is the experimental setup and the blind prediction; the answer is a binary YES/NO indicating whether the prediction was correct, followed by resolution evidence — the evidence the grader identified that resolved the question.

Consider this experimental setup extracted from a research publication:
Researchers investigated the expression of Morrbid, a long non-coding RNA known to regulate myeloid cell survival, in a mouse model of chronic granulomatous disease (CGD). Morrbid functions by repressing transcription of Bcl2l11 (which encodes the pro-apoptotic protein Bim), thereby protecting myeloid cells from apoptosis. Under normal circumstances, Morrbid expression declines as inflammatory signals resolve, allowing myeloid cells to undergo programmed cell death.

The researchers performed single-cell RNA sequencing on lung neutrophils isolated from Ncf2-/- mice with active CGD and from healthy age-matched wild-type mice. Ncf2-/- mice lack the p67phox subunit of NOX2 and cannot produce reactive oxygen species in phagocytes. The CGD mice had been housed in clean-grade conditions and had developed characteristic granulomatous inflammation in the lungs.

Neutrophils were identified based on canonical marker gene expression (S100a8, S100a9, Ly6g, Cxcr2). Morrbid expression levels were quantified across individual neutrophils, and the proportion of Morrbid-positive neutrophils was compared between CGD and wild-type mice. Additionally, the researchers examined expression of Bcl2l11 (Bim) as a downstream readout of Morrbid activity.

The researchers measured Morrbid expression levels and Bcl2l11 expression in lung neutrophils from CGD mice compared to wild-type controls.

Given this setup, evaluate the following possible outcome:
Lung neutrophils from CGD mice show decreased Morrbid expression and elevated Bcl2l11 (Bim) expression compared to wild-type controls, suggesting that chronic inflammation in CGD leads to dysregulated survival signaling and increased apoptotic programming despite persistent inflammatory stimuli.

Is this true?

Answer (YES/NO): NO